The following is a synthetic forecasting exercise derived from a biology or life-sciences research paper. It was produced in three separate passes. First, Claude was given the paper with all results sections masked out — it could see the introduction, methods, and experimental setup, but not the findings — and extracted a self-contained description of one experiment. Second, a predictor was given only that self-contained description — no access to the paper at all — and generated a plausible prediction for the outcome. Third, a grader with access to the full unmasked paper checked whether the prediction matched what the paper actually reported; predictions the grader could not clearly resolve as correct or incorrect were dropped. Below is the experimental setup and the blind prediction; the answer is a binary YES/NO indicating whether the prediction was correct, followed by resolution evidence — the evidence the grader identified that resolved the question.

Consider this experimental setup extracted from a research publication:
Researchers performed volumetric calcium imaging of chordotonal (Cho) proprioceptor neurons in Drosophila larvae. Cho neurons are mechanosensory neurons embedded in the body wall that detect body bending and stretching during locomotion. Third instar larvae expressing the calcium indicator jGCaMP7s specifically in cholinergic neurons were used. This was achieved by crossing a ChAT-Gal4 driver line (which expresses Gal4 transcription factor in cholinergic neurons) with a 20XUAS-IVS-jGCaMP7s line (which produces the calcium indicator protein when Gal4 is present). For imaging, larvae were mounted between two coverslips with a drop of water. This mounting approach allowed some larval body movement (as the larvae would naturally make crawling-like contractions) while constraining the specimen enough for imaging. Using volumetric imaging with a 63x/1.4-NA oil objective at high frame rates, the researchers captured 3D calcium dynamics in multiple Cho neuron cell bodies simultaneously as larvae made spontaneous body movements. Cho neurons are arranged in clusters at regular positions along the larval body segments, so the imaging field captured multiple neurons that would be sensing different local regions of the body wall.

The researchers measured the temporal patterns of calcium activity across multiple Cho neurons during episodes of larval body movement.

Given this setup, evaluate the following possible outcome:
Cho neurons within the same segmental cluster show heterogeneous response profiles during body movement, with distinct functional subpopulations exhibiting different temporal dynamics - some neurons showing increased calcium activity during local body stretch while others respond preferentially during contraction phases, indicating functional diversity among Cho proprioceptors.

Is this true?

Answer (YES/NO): NO